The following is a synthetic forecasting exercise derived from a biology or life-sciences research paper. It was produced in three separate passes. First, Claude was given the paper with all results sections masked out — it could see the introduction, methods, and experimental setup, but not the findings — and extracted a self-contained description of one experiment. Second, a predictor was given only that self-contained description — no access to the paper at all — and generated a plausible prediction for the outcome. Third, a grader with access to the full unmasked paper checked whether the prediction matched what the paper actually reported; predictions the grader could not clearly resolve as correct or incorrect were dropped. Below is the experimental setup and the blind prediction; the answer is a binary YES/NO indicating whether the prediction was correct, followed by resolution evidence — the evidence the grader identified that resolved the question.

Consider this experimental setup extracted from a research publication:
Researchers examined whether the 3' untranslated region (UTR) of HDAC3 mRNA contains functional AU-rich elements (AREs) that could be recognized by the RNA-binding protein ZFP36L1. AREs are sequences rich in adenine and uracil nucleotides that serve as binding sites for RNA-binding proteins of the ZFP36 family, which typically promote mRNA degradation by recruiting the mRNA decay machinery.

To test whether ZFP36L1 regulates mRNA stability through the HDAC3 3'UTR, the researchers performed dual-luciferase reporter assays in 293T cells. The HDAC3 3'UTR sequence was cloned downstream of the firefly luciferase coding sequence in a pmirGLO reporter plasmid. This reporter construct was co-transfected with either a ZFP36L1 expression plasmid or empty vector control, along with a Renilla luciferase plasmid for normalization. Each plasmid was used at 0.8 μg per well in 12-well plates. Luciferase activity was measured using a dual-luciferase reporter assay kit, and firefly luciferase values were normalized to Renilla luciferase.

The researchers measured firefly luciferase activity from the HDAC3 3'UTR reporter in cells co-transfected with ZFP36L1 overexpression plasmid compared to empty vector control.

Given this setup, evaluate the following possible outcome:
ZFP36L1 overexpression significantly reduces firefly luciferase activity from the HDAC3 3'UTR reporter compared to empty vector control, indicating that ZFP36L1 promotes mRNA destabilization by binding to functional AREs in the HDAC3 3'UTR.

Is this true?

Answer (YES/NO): YES